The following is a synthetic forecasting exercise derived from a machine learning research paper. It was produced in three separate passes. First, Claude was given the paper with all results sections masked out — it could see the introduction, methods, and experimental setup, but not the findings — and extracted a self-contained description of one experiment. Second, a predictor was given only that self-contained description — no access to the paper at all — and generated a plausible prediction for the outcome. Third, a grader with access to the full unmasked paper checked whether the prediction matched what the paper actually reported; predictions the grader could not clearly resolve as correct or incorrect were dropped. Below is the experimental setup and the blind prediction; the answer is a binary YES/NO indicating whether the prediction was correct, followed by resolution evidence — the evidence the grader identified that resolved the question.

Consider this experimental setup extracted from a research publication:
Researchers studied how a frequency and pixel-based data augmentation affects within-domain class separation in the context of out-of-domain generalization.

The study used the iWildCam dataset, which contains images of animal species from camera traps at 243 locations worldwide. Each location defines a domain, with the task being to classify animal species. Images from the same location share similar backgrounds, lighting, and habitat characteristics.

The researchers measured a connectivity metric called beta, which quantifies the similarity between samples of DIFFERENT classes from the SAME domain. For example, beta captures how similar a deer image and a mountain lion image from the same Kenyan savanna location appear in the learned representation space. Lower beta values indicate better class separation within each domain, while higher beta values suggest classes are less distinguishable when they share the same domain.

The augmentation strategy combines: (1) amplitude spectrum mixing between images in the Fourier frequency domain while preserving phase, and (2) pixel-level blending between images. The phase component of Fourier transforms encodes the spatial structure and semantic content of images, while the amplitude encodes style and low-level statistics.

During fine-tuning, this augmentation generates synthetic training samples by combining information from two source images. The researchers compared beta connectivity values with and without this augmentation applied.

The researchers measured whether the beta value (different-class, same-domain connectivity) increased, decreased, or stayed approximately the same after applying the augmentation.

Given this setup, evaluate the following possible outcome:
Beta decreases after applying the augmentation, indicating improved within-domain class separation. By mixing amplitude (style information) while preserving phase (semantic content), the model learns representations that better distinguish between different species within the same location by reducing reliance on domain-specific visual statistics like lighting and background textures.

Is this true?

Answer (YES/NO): NO